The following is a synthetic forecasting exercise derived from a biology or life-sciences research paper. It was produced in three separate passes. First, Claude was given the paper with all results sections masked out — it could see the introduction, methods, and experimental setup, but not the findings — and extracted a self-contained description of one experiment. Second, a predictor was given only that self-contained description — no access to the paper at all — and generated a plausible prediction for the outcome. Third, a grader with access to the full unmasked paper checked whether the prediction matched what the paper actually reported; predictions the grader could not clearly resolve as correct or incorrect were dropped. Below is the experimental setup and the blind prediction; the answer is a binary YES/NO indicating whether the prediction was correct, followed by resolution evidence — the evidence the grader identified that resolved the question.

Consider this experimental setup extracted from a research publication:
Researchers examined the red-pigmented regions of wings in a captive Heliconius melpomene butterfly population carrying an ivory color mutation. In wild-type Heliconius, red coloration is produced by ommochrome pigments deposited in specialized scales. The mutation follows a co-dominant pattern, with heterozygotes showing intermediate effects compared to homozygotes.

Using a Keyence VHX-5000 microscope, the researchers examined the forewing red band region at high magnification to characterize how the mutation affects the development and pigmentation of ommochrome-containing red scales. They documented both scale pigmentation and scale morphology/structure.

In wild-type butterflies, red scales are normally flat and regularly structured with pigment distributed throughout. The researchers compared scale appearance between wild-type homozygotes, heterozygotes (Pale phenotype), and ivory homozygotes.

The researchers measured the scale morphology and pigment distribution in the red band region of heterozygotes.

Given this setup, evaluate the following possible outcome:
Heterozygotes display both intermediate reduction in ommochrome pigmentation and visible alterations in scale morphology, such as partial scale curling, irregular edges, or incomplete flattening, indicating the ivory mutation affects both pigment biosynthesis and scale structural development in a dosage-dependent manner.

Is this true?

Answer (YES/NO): NO